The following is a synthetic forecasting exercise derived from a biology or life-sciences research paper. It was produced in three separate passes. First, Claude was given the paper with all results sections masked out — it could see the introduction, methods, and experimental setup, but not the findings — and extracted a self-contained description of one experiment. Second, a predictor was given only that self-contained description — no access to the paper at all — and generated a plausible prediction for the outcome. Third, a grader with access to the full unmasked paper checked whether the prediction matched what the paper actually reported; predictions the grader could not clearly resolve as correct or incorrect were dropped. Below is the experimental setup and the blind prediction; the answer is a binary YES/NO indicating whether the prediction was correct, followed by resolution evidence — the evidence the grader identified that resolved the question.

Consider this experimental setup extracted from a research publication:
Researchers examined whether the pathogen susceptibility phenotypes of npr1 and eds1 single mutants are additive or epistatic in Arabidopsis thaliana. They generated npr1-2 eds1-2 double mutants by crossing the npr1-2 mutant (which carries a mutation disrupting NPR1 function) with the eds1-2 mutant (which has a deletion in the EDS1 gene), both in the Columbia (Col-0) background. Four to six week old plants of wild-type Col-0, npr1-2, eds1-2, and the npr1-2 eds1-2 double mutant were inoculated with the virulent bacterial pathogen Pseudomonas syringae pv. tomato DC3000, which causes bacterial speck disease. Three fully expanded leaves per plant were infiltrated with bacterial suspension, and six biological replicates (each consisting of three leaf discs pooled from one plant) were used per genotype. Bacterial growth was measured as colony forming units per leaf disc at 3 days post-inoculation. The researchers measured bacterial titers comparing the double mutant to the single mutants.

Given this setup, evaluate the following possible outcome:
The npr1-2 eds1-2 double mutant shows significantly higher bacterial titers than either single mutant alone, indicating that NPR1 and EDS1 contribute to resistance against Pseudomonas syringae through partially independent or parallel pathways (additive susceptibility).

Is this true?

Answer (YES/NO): YES